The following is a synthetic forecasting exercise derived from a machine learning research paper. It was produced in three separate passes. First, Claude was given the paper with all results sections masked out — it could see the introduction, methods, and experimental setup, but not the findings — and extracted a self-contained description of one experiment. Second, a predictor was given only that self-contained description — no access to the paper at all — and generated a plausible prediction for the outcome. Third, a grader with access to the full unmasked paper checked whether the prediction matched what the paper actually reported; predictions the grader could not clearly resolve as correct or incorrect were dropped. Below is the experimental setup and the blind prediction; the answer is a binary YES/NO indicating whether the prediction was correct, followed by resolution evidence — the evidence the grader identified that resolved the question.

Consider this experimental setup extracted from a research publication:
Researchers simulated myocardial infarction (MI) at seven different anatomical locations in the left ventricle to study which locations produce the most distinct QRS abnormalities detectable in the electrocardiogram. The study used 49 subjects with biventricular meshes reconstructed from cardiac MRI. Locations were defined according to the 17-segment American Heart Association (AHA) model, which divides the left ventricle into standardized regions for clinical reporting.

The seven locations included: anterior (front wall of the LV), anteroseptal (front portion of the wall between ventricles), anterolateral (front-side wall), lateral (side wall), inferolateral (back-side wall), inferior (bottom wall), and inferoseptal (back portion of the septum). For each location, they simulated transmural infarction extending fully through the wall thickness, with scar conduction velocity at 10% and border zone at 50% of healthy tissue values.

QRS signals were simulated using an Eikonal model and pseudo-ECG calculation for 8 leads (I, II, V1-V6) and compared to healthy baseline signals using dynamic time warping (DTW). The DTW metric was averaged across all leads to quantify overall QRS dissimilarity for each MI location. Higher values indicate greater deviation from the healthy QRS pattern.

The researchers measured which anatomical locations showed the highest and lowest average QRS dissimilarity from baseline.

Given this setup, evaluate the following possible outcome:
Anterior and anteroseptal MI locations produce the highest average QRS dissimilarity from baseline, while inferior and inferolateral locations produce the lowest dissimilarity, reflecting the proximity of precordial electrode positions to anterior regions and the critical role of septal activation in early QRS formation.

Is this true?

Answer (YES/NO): NO